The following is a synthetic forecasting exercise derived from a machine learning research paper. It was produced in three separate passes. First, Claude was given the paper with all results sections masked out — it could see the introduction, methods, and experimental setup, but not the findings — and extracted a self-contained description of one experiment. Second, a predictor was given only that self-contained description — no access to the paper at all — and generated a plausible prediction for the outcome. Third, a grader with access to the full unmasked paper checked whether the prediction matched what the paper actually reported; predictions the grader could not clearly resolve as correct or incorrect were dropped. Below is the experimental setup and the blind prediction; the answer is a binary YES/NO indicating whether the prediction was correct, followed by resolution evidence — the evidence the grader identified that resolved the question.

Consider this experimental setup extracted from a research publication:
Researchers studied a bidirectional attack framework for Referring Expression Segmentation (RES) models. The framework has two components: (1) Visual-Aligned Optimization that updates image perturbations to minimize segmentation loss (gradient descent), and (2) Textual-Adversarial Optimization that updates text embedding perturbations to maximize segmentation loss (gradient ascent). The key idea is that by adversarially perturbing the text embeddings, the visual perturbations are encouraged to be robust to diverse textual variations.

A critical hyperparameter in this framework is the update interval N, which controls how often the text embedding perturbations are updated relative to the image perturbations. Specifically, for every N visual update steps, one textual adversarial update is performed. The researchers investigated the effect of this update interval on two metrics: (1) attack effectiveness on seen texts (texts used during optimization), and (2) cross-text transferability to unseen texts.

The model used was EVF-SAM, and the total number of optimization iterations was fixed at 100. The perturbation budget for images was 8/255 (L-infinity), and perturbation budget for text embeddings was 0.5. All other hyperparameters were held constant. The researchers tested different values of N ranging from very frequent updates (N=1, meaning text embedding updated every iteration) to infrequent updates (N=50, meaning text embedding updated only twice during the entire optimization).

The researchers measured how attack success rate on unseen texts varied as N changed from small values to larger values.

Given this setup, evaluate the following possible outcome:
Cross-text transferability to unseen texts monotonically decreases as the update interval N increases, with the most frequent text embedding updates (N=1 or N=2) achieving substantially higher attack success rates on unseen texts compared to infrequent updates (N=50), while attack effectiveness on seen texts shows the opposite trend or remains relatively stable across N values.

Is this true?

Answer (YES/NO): NO